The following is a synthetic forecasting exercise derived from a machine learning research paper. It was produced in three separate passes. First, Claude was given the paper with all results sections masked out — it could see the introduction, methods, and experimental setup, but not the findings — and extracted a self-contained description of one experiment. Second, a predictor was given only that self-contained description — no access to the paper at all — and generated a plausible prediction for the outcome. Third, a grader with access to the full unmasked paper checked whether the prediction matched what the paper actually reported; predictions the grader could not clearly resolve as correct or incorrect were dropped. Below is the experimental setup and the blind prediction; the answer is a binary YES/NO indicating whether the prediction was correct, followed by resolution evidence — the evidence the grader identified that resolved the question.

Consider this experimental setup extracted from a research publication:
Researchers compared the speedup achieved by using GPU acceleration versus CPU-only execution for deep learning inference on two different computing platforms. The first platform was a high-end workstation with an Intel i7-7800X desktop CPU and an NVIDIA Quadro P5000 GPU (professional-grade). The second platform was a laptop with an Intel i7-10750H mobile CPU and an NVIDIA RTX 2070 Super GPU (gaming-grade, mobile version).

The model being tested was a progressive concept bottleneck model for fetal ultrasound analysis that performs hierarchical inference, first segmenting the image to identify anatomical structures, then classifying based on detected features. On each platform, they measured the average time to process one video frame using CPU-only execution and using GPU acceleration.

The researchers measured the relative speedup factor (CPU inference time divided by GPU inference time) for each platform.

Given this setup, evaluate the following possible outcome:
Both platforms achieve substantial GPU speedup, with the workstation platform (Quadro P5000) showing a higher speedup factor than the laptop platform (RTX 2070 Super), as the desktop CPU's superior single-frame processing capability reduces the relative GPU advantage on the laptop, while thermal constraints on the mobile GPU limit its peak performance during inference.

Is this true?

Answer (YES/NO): NO